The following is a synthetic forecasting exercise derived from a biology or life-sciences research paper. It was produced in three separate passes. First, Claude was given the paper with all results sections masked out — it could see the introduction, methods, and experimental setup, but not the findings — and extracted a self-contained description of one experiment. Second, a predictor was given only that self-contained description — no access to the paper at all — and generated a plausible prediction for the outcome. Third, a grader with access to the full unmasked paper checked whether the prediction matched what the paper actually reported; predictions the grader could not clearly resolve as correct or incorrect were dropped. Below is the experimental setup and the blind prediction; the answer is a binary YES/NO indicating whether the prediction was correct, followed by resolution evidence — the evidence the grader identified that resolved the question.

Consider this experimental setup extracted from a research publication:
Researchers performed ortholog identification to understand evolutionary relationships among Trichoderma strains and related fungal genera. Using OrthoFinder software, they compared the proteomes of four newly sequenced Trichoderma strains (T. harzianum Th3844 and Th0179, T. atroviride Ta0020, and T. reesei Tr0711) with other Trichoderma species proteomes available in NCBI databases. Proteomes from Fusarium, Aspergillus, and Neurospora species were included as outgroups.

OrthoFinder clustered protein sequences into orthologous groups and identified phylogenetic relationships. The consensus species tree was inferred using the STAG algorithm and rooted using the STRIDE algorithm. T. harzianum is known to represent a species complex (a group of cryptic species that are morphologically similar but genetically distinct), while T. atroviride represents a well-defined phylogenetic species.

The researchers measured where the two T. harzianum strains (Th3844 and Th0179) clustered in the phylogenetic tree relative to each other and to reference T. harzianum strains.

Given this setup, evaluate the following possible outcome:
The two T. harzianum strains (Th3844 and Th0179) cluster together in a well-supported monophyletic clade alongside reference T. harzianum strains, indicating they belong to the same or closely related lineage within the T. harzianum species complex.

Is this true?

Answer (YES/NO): NO